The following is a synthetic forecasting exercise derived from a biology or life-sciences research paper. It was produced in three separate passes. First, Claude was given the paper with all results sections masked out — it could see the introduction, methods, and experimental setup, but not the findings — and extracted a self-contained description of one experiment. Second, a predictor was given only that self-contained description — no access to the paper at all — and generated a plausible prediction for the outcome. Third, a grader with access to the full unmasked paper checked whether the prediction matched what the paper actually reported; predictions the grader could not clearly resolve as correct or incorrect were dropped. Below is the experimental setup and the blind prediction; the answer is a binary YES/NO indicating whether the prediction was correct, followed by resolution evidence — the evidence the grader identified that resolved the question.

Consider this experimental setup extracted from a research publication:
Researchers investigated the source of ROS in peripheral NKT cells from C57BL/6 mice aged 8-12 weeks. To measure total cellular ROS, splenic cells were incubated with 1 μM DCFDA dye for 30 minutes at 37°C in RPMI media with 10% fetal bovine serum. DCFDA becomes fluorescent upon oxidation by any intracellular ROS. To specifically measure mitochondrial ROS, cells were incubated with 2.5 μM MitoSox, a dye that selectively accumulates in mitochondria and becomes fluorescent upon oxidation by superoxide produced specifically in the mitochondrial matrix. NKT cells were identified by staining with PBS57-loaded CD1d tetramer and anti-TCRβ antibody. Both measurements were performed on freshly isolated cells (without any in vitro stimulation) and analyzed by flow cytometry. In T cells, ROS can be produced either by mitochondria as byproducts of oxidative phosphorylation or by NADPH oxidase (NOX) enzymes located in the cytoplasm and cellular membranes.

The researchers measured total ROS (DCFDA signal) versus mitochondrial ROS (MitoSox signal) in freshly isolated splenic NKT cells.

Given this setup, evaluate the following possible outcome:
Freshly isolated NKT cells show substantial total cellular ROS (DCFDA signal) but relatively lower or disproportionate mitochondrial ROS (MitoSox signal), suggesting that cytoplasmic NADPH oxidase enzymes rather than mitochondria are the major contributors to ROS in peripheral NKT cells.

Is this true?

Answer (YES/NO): YES